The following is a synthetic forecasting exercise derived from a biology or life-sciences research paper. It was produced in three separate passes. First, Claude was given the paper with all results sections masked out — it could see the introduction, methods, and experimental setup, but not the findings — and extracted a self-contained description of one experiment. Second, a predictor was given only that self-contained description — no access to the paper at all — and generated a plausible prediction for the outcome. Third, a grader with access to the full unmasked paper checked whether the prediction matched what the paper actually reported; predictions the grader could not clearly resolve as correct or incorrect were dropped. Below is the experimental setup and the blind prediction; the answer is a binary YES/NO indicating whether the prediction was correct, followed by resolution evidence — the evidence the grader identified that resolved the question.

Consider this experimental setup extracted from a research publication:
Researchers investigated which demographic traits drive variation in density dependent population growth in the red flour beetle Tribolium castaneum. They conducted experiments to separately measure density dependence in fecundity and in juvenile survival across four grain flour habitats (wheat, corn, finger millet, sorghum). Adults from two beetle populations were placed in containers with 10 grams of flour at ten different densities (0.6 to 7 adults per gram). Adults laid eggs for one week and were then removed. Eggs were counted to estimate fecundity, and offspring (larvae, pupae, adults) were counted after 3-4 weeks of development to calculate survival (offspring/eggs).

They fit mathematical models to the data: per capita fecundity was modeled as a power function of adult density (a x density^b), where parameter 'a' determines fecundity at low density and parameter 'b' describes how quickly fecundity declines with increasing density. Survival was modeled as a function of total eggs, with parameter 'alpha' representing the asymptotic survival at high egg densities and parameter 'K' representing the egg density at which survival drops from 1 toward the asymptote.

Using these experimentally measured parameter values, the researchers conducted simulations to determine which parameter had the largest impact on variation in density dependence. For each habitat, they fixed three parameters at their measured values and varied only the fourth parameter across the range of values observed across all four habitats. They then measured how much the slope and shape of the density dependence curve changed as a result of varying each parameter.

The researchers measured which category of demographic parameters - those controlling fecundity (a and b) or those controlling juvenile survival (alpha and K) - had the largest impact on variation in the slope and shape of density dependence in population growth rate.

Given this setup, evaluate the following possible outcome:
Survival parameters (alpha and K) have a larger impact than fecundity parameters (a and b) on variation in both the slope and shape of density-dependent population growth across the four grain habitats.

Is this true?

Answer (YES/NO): YES